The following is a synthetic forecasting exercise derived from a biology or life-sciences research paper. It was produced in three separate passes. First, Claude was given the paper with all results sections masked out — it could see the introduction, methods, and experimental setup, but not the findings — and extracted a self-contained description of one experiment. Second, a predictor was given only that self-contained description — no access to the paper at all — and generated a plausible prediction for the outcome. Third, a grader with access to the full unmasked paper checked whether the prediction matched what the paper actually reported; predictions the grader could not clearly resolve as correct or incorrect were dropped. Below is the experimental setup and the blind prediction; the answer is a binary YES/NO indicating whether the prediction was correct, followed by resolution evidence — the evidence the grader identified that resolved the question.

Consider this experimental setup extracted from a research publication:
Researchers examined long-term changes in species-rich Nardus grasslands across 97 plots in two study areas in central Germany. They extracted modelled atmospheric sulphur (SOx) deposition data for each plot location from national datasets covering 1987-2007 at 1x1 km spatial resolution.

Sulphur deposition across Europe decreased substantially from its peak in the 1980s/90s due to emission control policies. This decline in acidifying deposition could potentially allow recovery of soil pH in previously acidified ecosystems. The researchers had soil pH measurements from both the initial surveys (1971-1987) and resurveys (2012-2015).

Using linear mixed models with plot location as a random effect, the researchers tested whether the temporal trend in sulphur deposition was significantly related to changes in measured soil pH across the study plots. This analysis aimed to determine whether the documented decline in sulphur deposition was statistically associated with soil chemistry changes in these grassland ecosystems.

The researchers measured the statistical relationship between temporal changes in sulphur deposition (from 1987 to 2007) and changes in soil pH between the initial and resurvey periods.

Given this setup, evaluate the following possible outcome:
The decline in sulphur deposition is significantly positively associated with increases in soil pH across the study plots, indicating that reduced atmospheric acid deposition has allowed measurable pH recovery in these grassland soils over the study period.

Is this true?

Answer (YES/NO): NO